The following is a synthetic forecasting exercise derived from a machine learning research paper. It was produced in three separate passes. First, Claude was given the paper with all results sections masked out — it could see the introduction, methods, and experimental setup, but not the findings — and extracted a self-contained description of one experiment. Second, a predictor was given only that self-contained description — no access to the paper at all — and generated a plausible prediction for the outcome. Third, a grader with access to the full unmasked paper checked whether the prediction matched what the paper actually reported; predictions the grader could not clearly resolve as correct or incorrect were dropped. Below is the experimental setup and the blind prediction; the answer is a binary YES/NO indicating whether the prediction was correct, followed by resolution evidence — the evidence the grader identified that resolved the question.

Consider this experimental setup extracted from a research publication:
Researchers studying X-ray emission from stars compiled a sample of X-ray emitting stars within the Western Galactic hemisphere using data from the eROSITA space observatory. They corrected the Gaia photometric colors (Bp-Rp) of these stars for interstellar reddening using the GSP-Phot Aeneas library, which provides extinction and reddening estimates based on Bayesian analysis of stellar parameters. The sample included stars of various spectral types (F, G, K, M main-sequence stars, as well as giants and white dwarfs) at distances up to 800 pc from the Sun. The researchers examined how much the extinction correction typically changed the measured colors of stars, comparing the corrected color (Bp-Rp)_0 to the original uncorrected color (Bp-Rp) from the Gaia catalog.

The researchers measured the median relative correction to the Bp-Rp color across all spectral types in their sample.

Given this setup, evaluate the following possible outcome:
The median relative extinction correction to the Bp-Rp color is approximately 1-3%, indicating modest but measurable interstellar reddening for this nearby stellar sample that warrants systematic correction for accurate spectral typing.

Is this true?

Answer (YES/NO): NO